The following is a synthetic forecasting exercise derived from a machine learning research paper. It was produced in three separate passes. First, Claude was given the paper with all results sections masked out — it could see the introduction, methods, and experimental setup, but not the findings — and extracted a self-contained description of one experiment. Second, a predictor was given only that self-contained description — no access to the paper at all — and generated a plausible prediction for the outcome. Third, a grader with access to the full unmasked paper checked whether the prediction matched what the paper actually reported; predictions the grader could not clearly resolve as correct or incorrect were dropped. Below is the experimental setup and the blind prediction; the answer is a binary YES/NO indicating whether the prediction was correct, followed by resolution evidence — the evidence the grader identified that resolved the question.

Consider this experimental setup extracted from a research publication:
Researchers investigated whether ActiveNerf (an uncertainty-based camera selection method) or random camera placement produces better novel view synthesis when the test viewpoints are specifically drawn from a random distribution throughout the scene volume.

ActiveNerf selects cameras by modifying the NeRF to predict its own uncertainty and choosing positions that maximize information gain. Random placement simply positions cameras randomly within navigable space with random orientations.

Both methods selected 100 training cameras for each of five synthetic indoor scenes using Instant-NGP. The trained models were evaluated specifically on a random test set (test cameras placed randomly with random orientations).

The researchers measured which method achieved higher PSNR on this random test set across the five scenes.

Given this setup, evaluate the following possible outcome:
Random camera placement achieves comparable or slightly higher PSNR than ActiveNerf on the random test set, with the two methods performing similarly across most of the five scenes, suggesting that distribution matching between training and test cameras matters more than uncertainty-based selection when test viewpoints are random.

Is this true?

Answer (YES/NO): NO